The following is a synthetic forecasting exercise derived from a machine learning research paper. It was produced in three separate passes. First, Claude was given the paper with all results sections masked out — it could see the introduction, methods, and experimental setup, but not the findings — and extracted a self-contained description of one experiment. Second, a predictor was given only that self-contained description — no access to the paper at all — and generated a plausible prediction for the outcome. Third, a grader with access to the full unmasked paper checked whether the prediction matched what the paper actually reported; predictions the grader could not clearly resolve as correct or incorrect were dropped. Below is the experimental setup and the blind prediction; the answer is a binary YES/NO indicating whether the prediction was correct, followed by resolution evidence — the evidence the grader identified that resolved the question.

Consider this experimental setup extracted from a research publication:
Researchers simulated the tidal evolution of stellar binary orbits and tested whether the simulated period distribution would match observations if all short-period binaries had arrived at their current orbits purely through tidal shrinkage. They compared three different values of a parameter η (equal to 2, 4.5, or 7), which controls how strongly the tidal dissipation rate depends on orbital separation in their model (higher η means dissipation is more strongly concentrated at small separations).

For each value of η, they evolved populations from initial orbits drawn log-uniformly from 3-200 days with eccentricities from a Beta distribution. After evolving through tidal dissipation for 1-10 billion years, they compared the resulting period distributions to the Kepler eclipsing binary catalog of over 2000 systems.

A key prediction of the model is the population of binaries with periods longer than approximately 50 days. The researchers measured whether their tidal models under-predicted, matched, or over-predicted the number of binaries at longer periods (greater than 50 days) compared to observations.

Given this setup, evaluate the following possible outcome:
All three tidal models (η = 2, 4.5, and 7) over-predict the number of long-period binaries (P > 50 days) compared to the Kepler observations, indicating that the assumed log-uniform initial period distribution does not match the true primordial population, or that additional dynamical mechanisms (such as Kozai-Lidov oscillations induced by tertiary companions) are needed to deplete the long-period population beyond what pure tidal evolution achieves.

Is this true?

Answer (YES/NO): YES